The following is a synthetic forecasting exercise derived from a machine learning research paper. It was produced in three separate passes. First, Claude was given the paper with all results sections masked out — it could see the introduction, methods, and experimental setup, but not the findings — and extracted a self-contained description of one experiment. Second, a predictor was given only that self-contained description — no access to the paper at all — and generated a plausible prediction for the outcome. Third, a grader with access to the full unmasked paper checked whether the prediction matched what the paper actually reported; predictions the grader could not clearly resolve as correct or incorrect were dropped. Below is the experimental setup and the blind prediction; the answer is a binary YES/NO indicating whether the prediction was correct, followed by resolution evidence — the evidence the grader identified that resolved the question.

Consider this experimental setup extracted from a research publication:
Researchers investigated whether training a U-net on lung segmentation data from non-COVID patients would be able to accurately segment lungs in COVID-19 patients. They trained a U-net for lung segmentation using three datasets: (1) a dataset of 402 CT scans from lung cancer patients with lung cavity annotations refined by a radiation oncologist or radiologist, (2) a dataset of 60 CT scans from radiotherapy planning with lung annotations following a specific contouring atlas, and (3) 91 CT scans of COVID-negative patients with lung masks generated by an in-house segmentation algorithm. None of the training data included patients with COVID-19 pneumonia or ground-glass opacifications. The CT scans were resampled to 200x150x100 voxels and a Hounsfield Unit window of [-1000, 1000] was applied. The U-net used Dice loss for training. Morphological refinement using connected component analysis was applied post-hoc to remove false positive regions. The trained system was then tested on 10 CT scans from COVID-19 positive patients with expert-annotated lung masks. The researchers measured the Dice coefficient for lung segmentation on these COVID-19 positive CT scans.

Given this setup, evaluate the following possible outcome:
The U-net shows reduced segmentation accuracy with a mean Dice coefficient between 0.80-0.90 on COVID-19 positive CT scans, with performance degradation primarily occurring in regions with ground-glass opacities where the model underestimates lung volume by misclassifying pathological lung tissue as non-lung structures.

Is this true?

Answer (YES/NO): NO